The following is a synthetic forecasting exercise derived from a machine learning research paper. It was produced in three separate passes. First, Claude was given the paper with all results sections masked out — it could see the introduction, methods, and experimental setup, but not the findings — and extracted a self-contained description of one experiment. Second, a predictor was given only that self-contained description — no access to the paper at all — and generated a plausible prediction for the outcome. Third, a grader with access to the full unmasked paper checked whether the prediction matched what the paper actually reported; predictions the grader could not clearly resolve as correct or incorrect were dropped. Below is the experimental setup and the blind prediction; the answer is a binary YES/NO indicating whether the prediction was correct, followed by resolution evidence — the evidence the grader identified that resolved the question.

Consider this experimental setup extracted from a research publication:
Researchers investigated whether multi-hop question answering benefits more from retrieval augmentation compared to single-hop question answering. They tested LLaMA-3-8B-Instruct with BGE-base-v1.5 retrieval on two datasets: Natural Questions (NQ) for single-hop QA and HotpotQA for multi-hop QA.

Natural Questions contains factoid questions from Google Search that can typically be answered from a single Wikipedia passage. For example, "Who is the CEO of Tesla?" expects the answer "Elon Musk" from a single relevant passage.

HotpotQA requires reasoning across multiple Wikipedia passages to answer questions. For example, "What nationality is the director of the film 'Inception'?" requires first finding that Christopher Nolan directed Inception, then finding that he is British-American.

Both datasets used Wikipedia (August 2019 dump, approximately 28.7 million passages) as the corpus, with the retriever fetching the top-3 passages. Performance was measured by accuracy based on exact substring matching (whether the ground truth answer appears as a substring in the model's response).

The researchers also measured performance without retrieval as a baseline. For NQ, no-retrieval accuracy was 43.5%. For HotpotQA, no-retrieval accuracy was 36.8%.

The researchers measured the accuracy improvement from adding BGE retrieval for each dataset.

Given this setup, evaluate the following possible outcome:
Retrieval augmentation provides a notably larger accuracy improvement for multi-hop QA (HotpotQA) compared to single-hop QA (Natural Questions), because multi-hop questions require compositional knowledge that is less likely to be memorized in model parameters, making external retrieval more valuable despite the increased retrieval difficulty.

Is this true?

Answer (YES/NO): NO